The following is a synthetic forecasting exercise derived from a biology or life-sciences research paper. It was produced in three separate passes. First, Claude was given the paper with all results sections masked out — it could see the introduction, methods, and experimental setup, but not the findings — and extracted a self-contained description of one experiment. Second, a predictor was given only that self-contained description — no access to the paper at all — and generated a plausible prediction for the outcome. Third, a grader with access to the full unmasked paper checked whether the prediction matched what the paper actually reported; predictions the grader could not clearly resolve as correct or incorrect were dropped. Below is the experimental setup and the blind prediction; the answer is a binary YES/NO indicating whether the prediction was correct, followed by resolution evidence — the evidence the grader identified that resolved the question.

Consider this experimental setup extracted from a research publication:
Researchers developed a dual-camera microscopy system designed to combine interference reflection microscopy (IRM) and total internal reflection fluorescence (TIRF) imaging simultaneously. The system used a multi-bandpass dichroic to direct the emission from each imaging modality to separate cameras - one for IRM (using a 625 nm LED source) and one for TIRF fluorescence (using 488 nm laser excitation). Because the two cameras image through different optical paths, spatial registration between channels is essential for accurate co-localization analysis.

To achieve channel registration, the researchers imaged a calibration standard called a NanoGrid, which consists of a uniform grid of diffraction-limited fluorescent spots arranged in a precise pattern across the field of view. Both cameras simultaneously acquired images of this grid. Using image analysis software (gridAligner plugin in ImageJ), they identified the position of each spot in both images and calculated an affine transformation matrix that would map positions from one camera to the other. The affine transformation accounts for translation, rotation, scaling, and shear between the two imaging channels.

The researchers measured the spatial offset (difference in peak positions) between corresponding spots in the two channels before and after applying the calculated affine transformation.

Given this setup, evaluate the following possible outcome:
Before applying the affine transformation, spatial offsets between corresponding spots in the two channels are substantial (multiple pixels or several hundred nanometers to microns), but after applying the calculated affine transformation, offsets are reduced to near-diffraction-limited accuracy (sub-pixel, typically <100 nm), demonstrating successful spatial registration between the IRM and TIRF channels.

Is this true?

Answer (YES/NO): NO